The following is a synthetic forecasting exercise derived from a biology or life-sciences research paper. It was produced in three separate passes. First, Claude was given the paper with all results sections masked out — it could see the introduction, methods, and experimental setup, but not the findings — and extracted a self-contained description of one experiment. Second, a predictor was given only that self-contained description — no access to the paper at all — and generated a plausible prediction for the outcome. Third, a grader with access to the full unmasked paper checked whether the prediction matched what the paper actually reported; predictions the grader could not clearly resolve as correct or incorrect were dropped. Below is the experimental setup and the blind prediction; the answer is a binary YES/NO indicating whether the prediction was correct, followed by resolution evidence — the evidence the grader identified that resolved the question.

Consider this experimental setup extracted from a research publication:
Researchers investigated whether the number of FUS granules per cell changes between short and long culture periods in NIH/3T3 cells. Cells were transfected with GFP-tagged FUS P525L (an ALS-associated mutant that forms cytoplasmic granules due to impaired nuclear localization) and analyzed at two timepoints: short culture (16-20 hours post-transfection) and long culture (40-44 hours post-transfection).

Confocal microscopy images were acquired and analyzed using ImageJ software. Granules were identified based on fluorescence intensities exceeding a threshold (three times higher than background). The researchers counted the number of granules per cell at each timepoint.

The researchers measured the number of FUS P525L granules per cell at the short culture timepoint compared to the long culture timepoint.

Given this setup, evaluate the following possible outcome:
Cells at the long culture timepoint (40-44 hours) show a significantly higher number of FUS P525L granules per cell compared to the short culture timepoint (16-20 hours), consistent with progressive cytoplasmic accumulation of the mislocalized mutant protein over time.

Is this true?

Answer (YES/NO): NO